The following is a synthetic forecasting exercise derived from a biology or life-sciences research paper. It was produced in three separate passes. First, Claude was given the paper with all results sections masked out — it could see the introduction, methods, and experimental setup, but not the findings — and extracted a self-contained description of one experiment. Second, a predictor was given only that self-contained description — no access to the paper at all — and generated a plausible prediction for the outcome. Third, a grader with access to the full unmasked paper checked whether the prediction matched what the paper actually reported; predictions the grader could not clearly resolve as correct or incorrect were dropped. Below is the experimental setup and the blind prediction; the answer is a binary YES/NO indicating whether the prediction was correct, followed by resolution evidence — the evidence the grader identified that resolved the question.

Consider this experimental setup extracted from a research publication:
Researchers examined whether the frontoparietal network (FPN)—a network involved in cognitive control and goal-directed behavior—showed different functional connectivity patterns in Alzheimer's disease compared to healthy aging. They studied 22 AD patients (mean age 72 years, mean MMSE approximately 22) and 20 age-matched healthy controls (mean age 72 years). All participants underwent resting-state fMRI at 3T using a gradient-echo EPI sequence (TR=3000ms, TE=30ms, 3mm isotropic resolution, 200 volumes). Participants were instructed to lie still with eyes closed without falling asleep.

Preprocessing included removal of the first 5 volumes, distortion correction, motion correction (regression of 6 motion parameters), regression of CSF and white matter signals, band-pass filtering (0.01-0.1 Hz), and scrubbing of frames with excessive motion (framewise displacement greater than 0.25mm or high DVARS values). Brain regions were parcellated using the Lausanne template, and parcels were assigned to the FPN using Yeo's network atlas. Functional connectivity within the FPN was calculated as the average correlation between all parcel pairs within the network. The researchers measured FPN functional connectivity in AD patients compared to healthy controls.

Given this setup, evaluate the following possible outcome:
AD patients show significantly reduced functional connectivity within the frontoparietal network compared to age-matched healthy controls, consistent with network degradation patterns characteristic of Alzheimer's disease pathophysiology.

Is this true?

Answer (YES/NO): YES